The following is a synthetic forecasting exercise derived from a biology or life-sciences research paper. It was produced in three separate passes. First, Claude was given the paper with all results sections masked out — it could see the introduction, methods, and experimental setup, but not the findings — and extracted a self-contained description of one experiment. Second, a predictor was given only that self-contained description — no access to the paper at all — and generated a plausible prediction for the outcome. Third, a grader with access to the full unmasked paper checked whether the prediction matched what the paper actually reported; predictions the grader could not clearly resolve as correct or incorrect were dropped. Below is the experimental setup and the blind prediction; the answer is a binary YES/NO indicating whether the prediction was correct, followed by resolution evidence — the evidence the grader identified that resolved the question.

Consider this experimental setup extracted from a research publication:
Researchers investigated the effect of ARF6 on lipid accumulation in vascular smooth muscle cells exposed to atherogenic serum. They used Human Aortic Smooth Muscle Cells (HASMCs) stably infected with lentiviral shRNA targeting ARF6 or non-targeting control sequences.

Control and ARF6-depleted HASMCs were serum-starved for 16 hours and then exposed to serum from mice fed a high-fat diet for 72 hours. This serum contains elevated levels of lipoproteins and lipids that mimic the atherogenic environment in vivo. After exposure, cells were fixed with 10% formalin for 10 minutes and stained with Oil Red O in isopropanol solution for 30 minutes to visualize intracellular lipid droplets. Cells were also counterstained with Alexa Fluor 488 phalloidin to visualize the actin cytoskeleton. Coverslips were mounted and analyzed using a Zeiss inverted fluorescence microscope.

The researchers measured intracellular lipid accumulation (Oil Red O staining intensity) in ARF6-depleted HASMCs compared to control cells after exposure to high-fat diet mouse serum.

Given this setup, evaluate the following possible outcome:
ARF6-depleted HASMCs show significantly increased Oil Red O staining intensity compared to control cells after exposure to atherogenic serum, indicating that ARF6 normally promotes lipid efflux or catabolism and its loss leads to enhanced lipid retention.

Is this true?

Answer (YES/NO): NO